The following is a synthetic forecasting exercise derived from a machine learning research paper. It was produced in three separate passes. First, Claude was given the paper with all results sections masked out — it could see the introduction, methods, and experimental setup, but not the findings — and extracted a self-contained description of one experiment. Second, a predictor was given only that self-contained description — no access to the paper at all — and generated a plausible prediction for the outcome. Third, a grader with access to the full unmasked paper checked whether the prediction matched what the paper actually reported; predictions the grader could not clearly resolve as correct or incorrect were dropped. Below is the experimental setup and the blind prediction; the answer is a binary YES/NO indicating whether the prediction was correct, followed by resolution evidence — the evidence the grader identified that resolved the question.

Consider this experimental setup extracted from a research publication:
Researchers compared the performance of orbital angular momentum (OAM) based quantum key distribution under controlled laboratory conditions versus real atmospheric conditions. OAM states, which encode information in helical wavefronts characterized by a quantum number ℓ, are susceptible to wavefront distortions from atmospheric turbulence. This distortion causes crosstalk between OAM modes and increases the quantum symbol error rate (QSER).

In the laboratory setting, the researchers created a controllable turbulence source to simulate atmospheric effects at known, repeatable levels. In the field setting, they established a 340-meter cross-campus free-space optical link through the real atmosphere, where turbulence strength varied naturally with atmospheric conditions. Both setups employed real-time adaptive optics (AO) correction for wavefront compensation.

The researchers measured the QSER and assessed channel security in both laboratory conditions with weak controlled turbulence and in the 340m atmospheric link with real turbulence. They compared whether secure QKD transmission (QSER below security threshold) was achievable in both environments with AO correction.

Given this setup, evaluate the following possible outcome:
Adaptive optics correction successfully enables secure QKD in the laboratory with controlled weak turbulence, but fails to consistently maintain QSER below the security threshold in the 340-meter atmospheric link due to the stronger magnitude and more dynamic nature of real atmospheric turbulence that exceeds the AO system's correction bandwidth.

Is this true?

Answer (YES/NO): NO